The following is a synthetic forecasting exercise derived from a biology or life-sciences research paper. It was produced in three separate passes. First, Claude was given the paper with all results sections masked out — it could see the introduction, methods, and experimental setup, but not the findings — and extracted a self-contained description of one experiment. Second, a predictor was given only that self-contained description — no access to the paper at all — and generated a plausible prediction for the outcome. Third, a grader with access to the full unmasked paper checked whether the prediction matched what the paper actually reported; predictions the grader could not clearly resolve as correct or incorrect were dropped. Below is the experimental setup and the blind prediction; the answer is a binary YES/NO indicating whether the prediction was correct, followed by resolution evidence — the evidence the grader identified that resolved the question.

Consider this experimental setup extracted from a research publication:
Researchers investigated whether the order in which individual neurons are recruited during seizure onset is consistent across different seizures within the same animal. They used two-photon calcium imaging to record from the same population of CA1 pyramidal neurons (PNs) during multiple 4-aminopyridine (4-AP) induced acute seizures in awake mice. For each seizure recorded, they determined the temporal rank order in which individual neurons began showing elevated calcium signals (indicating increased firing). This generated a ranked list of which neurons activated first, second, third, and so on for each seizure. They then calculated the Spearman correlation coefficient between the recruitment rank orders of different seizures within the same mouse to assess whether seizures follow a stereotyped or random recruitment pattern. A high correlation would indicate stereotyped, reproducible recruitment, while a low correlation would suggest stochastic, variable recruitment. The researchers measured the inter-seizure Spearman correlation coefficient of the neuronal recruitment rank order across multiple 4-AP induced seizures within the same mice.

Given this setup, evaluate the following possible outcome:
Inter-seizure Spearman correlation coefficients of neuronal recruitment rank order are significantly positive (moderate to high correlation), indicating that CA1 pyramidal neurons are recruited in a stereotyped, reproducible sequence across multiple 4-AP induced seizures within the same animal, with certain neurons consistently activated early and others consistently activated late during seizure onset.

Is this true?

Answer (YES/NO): YES